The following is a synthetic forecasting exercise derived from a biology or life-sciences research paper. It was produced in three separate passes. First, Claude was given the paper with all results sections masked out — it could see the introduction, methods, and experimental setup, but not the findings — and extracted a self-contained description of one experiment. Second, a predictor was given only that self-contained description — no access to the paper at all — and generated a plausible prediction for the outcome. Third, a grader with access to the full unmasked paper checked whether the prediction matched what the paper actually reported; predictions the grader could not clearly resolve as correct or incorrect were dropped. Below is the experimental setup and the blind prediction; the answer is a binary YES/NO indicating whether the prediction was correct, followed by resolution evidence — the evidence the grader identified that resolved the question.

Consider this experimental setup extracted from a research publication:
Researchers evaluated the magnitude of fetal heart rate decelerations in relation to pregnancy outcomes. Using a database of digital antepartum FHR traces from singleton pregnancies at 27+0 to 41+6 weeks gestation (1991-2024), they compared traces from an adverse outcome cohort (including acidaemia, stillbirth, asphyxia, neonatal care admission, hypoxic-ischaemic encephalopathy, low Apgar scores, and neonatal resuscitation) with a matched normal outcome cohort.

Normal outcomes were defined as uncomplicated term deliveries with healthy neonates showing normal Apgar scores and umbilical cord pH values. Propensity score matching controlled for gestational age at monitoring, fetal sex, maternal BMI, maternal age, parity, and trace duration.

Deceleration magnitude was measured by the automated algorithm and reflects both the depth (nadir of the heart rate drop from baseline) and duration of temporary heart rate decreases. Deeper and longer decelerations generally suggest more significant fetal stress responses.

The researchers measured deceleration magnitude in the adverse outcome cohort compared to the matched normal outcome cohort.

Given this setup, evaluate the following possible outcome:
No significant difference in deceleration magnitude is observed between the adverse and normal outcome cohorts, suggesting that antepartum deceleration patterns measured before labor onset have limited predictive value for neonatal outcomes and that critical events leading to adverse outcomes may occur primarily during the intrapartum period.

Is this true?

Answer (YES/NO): NO